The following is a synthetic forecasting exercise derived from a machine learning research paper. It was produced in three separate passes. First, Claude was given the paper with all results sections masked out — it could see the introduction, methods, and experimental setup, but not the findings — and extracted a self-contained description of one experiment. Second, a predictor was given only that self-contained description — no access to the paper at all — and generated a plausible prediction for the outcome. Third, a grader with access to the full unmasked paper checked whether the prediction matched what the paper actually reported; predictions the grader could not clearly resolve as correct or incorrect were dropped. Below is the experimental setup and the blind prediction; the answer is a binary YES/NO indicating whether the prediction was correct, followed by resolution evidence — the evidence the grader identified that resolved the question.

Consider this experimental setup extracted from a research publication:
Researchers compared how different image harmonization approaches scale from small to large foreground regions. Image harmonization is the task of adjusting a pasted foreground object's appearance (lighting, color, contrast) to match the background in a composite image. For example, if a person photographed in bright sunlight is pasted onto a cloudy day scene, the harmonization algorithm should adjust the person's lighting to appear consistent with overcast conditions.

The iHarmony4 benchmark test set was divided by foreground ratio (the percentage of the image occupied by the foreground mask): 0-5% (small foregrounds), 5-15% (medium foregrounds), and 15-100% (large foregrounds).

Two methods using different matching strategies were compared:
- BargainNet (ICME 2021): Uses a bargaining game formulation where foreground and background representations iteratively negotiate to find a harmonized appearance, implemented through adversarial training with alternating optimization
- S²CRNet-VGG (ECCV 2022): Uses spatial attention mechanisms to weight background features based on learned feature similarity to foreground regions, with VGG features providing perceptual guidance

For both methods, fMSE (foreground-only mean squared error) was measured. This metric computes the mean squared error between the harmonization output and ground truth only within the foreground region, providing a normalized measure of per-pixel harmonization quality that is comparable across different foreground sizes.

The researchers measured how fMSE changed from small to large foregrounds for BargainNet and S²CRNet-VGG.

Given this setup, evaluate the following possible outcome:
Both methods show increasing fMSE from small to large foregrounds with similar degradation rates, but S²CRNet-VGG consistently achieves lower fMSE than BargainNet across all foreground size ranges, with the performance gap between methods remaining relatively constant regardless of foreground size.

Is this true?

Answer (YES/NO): NO